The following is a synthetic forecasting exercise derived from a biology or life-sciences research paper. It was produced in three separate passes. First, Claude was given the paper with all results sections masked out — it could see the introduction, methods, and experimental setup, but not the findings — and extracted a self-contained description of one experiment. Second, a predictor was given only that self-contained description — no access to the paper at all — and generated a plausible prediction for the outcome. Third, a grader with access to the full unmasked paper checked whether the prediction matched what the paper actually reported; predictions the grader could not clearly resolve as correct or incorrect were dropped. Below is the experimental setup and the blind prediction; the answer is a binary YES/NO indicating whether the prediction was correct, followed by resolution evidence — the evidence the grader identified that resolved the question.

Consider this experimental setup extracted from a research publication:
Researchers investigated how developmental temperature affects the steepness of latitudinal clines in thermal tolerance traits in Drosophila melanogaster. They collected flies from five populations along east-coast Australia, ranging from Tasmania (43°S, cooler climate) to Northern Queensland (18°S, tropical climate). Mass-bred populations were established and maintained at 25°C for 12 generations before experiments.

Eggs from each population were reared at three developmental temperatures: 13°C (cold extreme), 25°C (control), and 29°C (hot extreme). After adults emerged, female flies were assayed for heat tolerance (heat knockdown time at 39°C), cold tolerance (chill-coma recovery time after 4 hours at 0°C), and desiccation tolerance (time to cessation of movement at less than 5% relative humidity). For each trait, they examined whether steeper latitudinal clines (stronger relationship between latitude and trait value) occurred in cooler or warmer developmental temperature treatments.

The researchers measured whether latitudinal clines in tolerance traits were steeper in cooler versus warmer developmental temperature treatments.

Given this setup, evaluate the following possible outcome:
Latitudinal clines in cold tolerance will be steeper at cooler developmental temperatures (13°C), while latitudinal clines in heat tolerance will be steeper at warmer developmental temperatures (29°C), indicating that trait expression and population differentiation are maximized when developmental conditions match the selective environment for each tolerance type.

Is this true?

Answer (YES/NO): NO